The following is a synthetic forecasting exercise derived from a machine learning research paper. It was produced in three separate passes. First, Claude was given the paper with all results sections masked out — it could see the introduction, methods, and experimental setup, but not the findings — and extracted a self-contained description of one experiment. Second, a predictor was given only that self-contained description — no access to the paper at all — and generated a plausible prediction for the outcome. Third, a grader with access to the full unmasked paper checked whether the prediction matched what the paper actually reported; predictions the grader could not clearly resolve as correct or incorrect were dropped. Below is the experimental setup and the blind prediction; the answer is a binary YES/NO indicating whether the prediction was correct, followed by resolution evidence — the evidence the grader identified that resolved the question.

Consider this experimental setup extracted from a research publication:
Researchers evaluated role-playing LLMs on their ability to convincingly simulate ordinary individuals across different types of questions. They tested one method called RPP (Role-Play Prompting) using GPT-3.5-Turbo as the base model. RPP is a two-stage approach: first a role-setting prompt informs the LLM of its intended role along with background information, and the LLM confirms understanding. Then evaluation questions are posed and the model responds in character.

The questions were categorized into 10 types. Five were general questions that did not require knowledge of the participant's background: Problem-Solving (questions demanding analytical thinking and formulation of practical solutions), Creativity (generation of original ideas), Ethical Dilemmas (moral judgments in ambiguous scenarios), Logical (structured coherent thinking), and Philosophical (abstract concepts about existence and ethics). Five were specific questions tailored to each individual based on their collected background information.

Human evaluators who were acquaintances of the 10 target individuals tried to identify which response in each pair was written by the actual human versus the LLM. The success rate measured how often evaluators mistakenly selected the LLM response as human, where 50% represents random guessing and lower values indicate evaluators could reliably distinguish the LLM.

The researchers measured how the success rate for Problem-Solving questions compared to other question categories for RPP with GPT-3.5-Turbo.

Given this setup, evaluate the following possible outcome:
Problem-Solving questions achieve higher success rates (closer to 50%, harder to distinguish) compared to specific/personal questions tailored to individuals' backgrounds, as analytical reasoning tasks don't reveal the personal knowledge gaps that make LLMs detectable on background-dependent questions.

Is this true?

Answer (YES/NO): NO